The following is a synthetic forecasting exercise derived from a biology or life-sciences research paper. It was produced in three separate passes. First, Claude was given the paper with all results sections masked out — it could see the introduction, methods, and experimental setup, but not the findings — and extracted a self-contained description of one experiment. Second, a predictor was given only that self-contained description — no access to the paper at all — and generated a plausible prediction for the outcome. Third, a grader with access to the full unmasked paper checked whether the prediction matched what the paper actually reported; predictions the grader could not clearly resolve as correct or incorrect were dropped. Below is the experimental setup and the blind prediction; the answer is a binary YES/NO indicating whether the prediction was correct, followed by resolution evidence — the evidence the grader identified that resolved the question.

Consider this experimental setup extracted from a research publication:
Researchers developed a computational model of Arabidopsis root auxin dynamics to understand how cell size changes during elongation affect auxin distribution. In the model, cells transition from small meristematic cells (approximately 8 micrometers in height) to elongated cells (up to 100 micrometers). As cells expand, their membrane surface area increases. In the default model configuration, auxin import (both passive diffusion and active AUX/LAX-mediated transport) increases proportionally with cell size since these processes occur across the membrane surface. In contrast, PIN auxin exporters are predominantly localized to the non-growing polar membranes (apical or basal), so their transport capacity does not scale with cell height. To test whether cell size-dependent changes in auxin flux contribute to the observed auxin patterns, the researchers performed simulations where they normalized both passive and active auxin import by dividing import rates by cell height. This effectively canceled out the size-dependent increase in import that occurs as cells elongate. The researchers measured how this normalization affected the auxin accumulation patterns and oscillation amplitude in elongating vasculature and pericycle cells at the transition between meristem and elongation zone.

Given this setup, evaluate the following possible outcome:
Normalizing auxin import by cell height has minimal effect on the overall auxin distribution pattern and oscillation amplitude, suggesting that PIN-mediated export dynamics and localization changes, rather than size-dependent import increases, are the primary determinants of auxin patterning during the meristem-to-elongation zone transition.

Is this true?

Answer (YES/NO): NO